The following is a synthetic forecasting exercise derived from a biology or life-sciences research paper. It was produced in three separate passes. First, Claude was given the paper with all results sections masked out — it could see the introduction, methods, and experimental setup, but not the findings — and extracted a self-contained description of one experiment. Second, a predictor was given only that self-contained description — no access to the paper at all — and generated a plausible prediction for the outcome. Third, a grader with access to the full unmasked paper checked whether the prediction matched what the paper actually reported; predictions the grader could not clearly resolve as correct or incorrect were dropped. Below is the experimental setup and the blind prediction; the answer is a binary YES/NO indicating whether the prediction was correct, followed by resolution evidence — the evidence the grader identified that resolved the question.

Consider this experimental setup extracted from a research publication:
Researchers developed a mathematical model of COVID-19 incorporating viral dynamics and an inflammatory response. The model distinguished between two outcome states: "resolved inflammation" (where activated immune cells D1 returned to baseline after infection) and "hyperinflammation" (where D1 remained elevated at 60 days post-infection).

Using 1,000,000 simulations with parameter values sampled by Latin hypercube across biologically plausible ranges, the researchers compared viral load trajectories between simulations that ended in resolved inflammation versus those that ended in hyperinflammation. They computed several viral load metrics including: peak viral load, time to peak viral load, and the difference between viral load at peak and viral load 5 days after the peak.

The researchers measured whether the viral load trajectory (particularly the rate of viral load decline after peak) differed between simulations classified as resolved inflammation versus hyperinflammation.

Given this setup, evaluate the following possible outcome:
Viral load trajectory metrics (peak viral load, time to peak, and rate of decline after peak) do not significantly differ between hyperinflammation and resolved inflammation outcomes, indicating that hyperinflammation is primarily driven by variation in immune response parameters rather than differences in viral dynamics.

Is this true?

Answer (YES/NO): NO